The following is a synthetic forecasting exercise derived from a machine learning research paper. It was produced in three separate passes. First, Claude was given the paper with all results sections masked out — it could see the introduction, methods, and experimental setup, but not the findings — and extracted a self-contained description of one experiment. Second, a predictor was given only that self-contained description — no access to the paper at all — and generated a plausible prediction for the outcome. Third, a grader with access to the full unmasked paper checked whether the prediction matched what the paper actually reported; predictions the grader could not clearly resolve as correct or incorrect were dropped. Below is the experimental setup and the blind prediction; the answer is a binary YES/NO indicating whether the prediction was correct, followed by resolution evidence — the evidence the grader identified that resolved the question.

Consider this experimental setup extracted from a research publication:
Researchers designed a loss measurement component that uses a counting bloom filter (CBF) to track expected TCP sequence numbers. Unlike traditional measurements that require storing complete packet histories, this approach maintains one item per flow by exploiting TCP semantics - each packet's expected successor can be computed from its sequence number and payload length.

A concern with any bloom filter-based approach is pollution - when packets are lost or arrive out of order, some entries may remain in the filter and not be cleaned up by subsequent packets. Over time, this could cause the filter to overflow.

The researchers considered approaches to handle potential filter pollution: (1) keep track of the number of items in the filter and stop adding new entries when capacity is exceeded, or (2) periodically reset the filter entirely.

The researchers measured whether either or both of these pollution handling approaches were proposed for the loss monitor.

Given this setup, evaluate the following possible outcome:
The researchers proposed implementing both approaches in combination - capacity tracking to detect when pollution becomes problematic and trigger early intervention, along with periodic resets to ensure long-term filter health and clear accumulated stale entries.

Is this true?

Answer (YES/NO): NO